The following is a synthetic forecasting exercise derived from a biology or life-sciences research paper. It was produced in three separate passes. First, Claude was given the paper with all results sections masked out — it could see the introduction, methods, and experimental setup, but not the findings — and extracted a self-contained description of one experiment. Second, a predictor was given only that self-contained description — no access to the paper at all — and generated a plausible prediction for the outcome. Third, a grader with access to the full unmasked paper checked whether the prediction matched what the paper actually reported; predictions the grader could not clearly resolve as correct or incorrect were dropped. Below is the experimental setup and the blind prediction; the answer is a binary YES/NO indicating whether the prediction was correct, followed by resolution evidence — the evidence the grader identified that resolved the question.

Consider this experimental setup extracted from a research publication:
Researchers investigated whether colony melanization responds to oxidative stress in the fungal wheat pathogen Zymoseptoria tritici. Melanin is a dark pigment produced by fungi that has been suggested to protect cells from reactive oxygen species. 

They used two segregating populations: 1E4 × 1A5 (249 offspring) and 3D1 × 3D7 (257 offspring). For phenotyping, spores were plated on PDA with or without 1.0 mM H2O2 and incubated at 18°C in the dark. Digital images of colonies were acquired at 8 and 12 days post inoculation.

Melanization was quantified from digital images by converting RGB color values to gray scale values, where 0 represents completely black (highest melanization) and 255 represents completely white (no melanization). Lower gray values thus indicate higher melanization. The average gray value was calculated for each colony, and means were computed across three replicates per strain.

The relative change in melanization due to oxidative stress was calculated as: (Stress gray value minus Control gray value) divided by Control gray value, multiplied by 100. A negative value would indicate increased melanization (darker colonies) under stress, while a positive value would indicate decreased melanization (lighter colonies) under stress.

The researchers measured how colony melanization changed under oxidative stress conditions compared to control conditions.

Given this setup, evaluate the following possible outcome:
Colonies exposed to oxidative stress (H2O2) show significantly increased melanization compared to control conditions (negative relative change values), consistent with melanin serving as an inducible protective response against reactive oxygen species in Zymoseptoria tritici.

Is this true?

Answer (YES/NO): NO